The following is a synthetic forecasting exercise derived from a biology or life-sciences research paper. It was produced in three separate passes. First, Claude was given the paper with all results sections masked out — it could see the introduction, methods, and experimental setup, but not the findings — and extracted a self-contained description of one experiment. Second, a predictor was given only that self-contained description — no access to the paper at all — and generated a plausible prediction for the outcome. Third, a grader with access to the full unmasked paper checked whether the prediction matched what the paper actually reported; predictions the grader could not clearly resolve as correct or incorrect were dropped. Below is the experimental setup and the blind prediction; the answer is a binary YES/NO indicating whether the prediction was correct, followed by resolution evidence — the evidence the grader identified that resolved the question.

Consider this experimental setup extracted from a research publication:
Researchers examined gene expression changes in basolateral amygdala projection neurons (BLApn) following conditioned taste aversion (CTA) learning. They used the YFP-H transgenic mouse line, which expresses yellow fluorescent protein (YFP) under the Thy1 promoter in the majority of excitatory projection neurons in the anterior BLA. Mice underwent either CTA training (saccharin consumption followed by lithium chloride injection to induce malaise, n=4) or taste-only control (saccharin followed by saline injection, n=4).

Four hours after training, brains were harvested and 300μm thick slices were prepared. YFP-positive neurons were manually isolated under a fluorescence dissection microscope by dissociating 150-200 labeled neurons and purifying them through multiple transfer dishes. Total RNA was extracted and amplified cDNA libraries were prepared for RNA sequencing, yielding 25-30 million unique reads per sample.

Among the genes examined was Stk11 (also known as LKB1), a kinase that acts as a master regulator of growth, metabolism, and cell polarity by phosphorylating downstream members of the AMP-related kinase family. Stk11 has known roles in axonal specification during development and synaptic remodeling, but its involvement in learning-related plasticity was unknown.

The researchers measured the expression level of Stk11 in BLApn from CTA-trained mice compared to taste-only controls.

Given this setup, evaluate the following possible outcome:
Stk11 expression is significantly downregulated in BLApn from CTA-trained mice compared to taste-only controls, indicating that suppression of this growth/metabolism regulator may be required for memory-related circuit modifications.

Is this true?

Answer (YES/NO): YES